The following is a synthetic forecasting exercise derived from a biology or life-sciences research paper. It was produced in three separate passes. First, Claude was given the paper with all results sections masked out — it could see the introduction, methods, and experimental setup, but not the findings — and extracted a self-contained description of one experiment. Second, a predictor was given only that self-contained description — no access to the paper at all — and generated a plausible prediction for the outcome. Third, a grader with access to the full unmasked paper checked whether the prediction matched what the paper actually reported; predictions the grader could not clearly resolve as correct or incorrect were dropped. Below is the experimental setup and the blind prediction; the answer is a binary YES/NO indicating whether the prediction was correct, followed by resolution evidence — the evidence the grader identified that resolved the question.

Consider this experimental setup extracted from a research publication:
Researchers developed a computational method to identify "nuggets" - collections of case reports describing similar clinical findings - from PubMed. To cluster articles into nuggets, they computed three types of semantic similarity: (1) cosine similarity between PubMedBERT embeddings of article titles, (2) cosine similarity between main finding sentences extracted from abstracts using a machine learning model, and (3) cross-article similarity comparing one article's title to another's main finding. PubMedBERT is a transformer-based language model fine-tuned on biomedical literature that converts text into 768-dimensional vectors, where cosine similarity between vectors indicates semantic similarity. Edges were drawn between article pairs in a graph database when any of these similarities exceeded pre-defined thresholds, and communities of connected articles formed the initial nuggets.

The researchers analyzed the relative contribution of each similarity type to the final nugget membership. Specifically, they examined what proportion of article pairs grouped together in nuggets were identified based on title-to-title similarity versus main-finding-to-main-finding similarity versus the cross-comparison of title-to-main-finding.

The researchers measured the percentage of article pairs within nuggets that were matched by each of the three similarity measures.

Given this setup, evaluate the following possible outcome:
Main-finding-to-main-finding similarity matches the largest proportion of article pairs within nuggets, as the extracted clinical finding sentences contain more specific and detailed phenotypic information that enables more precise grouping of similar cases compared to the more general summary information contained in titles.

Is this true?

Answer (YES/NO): NO